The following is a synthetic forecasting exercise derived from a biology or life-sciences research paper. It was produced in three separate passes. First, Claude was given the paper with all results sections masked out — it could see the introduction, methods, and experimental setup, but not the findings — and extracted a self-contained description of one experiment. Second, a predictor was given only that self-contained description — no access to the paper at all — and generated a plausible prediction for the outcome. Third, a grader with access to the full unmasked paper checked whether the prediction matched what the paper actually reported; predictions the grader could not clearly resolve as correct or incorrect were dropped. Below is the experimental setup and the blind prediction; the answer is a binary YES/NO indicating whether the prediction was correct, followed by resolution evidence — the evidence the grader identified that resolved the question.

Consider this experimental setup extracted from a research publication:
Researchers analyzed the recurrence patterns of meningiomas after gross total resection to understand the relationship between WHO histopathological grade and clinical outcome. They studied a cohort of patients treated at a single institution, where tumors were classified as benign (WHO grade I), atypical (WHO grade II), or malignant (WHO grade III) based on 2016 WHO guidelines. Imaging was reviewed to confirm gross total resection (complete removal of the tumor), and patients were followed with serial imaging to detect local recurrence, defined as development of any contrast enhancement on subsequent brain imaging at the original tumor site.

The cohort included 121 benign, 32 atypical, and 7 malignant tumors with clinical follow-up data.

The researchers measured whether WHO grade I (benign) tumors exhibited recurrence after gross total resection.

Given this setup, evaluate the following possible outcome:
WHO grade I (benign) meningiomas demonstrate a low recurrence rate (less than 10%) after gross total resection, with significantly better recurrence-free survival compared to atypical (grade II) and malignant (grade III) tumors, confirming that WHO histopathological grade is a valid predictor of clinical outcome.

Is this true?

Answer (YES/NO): NO